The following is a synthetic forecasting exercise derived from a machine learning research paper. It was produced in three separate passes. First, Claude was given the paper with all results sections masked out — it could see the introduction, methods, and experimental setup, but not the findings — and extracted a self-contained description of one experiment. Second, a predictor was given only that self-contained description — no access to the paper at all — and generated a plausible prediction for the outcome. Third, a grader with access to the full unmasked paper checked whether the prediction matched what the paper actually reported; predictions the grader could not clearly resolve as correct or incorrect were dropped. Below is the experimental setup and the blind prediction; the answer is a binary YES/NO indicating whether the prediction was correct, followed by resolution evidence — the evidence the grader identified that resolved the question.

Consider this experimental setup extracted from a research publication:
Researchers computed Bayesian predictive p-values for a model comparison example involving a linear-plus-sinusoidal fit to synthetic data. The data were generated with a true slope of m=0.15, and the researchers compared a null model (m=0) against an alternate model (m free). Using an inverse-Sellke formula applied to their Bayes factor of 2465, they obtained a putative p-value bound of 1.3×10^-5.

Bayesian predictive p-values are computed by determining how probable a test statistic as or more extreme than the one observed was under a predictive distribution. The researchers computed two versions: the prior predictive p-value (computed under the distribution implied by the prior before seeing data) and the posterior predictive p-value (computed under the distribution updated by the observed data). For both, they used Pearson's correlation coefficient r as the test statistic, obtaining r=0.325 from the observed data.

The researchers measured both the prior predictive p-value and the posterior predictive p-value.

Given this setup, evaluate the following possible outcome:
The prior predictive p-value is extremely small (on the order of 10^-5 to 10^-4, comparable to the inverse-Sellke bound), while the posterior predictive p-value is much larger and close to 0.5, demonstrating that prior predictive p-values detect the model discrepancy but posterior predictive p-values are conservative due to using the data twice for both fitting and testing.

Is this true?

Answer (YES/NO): NO